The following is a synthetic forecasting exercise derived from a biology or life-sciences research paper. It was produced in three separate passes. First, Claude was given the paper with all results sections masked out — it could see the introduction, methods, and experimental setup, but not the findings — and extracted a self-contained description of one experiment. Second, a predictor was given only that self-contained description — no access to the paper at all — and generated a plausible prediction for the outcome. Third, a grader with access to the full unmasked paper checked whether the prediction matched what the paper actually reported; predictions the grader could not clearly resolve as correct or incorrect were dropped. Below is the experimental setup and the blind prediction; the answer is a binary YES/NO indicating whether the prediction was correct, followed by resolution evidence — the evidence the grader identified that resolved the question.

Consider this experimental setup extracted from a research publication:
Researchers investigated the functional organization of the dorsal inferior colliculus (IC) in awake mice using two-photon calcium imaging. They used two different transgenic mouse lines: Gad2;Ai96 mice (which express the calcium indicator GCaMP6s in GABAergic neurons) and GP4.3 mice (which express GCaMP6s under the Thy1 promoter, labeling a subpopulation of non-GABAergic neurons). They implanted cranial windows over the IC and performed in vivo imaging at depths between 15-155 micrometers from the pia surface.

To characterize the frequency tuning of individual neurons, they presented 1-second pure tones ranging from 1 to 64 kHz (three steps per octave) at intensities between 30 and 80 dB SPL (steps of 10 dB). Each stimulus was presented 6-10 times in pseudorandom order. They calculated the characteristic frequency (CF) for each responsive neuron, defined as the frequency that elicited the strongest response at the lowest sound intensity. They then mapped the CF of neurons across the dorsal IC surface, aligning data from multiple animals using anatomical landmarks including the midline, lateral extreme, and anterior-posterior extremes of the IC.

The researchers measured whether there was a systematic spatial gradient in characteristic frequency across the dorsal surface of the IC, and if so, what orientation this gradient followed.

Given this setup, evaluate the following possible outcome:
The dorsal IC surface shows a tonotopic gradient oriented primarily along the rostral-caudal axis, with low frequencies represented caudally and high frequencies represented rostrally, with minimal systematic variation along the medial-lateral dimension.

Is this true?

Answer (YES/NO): NO